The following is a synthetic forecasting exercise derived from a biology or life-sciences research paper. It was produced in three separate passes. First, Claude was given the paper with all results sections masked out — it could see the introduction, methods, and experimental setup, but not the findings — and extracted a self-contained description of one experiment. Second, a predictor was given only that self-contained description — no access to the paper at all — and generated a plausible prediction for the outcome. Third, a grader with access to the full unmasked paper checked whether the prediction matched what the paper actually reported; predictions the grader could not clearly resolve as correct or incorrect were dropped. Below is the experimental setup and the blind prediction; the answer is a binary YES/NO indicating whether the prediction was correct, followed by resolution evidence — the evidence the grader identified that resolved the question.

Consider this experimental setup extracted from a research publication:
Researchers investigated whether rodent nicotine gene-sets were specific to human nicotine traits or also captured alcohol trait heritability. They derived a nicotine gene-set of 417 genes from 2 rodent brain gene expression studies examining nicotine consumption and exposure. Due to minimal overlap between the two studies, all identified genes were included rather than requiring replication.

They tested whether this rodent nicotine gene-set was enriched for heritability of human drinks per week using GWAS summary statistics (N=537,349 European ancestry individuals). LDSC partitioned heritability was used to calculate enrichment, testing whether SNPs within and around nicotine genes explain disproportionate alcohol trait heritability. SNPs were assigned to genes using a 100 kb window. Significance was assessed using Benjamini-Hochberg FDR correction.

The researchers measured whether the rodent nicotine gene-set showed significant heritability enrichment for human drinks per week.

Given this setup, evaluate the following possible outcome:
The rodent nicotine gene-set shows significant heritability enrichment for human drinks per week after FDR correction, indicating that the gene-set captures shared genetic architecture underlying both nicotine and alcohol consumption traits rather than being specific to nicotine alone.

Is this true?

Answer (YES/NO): NO